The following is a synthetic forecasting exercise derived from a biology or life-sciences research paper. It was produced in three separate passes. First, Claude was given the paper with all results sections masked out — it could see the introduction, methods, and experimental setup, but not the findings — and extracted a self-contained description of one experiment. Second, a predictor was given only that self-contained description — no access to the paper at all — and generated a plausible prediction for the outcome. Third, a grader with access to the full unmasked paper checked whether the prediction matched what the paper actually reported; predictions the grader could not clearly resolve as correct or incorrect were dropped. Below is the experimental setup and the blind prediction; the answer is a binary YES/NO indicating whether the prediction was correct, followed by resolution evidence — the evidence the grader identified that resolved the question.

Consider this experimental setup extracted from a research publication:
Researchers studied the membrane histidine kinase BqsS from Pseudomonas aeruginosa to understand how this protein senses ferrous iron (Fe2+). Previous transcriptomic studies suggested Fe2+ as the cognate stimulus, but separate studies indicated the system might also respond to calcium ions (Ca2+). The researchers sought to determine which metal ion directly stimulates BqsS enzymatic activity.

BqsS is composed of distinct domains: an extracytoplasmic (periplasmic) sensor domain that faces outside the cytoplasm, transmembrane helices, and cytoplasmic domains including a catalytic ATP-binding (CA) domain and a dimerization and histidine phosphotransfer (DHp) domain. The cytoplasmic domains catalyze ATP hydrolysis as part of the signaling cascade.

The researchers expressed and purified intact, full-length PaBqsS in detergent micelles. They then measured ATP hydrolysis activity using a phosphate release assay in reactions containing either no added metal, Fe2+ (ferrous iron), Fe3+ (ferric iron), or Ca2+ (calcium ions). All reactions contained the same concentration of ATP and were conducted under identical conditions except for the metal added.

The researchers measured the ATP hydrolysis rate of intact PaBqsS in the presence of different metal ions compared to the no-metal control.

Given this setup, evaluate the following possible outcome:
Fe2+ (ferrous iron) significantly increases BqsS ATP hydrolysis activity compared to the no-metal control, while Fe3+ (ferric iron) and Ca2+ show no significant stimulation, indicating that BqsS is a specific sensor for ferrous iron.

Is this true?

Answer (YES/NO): YES